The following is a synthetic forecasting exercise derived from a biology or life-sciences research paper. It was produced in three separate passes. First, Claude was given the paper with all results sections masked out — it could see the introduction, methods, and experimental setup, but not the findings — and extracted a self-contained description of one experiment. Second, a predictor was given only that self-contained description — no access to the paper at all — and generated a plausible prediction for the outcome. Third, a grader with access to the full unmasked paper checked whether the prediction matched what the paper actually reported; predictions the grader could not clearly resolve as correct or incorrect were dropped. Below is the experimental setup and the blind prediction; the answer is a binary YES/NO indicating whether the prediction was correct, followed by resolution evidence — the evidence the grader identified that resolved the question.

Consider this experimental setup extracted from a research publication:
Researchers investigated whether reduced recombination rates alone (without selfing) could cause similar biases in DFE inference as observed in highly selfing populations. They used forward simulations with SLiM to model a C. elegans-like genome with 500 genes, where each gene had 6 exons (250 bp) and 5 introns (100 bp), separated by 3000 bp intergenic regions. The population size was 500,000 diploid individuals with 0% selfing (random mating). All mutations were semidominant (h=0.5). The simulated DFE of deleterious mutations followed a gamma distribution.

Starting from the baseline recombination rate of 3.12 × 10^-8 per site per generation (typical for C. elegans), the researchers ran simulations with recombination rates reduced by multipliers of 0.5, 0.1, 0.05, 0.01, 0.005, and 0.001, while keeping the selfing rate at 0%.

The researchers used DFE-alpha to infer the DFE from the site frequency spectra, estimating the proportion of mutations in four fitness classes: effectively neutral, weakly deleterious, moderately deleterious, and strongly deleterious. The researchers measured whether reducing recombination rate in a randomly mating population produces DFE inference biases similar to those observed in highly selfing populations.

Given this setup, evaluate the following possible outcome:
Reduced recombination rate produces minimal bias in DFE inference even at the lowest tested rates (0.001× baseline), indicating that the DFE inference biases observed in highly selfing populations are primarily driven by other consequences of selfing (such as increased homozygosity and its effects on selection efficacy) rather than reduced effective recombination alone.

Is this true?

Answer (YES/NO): NO